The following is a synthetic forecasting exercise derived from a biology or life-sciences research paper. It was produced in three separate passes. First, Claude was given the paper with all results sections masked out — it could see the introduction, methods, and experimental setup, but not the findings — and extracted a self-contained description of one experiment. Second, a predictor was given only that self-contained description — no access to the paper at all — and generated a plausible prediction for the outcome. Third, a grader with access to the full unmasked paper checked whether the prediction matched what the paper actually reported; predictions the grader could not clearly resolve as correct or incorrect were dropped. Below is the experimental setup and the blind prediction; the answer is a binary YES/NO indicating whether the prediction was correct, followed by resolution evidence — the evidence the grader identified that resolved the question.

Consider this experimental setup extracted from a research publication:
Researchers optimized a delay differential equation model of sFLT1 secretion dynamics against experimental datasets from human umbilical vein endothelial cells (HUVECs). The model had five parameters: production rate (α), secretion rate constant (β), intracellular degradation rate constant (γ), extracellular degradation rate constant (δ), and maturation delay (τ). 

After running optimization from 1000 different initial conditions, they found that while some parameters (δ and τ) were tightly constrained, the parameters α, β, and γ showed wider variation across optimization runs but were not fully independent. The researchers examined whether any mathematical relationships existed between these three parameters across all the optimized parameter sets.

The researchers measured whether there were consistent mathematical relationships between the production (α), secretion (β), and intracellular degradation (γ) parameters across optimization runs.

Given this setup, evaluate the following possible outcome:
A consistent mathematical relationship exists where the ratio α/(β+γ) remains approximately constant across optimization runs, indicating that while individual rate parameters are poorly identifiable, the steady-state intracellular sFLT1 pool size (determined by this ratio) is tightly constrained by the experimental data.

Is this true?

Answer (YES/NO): NO